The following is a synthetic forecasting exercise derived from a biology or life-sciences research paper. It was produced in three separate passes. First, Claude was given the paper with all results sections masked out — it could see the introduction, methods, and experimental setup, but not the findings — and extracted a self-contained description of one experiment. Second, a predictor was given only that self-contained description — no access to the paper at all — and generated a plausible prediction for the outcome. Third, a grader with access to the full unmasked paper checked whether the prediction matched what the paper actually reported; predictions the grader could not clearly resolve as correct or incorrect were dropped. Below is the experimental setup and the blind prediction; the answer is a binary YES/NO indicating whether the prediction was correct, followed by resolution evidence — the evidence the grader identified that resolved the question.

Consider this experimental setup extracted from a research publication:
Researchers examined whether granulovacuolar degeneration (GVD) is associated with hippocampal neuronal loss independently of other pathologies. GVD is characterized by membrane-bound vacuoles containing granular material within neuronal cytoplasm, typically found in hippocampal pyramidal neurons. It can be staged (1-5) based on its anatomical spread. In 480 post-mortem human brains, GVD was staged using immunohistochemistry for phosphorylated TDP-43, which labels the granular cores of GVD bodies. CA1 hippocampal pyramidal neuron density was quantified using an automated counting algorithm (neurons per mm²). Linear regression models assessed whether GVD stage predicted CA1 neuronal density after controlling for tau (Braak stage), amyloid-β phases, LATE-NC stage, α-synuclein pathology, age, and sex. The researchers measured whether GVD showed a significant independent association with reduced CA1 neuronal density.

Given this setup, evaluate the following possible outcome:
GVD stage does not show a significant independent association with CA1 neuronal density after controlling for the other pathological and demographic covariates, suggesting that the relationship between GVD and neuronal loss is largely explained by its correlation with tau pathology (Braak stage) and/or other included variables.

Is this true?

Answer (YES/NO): YES